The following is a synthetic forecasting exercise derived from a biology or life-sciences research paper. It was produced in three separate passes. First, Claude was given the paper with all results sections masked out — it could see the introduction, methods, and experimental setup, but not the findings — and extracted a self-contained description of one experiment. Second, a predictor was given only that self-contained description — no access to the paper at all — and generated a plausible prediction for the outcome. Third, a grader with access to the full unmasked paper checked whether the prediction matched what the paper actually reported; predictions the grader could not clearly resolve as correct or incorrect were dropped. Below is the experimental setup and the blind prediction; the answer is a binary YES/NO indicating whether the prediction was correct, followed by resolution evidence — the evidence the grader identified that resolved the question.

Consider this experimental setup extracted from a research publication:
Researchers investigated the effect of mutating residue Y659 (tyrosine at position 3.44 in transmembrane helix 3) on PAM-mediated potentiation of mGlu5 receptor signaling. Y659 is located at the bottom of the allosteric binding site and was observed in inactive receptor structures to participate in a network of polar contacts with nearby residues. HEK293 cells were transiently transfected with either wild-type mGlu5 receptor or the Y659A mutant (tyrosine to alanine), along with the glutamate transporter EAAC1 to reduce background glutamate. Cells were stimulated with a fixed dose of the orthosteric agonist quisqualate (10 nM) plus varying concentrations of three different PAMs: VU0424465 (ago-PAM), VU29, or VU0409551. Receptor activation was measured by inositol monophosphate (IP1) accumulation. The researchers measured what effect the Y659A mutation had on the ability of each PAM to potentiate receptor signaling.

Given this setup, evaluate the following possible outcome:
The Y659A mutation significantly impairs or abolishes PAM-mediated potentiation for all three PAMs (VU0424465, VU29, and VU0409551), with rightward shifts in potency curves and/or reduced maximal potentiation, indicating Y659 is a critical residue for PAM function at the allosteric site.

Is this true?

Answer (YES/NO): YES